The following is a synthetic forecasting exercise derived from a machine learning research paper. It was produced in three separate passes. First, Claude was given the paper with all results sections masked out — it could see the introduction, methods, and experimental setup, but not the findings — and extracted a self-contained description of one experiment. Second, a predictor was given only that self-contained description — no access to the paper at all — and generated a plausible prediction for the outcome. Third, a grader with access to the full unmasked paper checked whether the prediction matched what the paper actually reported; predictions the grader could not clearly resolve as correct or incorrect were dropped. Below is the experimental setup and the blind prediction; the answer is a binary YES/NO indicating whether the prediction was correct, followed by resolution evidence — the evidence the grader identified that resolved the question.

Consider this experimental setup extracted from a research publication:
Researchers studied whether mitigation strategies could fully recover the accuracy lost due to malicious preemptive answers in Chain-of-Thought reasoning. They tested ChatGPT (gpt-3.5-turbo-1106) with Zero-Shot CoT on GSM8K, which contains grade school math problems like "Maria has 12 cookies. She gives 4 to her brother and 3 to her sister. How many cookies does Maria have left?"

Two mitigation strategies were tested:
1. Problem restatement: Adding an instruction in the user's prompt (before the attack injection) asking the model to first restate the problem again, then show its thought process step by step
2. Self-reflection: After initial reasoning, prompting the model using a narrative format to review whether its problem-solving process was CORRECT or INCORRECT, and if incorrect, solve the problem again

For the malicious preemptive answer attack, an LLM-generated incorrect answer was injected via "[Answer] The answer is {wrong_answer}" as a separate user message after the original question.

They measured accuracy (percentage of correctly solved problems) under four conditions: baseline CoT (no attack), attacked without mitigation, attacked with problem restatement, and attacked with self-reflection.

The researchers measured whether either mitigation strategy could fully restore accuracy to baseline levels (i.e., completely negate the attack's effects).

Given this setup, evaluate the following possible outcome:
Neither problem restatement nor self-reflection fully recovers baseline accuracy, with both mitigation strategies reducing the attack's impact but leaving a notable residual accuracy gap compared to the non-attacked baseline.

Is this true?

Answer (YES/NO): YES